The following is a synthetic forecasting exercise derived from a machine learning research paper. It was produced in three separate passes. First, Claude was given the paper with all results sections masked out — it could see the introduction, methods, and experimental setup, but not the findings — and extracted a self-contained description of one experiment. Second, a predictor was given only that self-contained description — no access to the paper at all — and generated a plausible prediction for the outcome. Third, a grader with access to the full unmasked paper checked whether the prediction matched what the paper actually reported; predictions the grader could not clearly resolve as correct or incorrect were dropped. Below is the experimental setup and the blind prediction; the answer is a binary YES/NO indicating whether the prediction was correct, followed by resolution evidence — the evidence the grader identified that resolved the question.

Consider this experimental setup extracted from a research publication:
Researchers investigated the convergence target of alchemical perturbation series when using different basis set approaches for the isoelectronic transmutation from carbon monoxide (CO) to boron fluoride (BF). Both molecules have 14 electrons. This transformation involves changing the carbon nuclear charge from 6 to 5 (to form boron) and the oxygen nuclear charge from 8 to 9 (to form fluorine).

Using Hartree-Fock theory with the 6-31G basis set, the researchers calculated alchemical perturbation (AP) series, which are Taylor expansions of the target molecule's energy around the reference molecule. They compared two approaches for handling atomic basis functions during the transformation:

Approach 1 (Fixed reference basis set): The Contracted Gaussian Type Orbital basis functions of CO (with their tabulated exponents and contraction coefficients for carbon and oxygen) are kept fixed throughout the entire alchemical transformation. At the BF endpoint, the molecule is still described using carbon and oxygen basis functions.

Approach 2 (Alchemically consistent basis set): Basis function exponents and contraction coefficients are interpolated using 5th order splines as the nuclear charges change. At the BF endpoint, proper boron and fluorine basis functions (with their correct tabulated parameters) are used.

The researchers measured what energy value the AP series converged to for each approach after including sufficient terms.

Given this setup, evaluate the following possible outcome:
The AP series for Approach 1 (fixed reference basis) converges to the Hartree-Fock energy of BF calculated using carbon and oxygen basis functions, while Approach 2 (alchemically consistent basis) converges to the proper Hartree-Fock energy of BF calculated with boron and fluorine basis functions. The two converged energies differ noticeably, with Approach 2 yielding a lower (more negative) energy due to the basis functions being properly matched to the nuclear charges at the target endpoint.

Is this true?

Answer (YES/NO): YES